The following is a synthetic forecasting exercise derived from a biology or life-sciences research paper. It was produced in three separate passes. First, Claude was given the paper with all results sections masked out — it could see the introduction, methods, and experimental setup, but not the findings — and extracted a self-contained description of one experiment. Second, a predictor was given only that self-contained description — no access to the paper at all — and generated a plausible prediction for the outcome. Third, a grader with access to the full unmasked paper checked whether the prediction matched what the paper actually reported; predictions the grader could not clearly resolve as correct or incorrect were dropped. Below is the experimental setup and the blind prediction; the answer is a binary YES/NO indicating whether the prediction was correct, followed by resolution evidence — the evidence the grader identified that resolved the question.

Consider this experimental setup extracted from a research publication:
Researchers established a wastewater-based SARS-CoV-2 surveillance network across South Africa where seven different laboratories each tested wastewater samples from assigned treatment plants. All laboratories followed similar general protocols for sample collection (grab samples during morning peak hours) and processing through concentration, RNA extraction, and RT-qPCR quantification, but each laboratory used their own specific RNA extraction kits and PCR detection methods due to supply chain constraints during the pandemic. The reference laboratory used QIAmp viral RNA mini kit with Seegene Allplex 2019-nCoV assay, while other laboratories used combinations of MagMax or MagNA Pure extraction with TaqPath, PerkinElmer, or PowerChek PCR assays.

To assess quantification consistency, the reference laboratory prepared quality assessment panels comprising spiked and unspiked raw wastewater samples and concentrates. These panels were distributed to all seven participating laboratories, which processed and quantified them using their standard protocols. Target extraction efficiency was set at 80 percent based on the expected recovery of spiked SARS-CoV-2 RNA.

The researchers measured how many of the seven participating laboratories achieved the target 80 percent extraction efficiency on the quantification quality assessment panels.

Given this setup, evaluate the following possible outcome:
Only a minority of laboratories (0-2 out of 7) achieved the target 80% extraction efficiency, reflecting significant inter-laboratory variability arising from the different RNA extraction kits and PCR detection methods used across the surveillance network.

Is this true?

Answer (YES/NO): NO